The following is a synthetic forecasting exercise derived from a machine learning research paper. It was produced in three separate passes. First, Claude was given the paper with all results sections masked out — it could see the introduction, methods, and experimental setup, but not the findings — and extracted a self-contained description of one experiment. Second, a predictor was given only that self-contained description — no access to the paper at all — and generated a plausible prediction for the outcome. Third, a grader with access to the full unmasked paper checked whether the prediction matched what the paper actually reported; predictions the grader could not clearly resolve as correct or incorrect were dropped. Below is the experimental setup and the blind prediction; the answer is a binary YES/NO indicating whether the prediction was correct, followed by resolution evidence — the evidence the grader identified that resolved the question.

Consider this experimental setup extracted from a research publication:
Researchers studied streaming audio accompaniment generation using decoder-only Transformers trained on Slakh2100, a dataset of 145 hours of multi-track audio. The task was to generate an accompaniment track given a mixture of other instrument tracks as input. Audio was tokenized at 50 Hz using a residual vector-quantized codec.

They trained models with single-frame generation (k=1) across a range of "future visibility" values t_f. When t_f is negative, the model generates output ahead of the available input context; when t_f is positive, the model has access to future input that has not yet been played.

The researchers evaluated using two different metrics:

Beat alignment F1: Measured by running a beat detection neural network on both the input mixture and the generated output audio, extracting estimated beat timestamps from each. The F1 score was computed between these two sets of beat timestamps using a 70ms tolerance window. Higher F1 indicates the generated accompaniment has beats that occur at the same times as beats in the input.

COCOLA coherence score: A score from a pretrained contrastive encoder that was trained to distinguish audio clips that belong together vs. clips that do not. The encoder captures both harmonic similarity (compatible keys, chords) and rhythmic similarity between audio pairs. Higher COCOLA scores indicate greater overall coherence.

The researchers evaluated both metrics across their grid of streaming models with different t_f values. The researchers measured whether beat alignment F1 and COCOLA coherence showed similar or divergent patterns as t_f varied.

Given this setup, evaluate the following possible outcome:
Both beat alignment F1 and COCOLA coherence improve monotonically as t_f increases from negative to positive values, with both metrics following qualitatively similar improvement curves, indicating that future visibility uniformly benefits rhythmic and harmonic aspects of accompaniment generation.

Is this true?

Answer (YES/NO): NO